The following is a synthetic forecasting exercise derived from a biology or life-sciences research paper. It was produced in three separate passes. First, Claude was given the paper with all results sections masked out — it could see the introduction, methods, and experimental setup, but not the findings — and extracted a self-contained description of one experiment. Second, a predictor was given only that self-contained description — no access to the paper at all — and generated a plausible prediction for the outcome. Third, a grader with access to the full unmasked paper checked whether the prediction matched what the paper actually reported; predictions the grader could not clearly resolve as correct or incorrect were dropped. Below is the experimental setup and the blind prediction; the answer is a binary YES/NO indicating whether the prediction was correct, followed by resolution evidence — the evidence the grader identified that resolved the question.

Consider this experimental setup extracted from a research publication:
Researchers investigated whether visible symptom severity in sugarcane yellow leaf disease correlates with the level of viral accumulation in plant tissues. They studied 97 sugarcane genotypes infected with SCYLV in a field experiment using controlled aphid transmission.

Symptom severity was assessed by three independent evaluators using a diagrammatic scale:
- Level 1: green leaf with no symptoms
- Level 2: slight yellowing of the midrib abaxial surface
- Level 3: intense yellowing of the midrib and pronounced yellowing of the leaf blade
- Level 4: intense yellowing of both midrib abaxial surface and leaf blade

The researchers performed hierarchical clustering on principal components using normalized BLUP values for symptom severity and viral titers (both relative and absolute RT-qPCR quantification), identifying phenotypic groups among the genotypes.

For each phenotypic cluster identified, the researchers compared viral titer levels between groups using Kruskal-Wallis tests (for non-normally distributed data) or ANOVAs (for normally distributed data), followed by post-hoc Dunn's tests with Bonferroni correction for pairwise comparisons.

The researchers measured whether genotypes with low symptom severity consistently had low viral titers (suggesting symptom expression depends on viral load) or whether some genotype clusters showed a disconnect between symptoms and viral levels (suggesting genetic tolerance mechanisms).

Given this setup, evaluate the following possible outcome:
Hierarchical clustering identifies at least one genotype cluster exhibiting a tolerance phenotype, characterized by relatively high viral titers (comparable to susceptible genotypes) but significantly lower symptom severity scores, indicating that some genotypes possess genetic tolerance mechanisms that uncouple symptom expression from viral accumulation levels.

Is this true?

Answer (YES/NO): YES